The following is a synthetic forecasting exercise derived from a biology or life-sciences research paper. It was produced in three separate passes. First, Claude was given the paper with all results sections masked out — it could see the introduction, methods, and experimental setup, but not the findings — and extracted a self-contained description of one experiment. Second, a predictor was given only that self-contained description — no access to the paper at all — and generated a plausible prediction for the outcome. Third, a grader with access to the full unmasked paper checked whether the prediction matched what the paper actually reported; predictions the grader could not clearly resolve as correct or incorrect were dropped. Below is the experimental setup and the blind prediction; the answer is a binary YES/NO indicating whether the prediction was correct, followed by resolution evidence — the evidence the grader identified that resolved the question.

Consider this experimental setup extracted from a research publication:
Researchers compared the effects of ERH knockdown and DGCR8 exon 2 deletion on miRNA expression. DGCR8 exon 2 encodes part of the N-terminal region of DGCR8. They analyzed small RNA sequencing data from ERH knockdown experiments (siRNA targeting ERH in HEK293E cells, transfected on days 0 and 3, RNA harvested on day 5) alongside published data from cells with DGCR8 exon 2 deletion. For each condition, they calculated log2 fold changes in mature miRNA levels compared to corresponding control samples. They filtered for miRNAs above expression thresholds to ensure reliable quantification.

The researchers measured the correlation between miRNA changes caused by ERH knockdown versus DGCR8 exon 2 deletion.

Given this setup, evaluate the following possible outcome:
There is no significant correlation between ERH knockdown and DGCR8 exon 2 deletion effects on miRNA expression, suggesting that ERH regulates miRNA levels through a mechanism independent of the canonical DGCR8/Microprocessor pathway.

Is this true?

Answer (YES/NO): NO